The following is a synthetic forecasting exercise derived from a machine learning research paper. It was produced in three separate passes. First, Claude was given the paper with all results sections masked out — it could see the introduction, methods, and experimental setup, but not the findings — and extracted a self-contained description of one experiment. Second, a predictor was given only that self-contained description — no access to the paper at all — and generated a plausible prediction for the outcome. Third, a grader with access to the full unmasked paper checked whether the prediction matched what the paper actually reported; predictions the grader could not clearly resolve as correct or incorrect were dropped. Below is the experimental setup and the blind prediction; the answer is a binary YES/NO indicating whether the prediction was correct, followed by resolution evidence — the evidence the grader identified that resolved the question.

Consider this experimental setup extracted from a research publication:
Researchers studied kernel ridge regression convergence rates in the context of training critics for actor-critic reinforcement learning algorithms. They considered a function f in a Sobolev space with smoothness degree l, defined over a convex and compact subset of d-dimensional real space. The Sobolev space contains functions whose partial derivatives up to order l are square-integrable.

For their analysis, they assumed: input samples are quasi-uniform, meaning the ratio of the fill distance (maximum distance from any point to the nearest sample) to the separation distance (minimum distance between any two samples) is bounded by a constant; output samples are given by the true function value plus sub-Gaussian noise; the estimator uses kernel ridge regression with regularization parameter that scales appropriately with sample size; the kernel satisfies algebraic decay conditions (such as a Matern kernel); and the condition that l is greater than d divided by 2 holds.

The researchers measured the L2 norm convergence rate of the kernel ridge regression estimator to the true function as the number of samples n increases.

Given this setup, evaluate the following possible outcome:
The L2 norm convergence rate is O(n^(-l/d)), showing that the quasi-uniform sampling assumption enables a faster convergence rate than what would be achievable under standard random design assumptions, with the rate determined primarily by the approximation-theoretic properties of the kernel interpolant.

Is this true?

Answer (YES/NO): NO